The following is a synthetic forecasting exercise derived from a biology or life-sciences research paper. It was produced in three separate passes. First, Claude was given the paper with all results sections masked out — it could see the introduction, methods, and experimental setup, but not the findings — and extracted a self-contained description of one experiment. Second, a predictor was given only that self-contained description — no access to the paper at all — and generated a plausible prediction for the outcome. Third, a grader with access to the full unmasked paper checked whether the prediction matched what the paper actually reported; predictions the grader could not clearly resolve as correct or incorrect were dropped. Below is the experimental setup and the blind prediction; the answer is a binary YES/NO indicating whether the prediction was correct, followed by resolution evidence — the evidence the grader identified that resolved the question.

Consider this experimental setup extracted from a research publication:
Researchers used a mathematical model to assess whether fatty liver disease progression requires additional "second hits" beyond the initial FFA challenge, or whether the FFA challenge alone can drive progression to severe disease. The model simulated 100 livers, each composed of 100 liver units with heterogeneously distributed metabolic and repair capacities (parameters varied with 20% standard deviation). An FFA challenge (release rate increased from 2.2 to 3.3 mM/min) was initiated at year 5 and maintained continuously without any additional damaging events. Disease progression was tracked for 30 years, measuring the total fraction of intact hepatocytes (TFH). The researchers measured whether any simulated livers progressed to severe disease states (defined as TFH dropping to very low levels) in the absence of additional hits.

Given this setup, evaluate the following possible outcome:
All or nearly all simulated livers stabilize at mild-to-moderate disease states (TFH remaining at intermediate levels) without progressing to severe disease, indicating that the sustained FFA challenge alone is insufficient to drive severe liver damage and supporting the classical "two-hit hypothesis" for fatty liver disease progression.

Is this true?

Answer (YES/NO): NO